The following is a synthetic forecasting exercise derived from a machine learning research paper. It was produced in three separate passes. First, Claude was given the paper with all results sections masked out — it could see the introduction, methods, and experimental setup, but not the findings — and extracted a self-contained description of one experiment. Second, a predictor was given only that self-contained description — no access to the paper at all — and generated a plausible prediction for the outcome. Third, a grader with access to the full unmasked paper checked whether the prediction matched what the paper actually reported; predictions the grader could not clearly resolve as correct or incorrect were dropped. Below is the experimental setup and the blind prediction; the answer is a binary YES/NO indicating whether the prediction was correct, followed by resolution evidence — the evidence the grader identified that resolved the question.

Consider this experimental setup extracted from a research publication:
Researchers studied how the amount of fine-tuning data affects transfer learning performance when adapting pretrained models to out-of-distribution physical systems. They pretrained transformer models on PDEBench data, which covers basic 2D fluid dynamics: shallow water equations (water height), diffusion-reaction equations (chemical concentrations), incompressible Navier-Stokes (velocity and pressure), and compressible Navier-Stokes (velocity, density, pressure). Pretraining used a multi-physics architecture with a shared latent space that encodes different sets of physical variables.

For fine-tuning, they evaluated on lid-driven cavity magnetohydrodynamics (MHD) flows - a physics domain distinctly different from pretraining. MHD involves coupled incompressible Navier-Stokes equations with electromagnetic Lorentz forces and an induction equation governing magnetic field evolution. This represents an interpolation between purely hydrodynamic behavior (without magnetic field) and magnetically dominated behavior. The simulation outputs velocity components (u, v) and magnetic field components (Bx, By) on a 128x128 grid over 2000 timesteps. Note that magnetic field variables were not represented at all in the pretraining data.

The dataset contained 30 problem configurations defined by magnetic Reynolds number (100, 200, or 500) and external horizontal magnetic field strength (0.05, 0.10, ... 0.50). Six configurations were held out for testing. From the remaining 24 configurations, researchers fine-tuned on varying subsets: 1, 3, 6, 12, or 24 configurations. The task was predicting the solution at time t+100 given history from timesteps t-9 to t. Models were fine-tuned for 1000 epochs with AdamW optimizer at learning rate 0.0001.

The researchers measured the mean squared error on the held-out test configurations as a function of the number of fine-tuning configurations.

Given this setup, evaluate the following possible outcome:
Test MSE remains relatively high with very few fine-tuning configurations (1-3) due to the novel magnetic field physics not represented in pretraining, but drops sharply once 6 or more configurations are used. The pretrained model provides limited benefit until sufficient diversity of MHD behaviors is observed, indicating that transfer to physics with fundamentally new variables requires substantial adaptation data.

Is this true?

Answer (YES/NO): NO